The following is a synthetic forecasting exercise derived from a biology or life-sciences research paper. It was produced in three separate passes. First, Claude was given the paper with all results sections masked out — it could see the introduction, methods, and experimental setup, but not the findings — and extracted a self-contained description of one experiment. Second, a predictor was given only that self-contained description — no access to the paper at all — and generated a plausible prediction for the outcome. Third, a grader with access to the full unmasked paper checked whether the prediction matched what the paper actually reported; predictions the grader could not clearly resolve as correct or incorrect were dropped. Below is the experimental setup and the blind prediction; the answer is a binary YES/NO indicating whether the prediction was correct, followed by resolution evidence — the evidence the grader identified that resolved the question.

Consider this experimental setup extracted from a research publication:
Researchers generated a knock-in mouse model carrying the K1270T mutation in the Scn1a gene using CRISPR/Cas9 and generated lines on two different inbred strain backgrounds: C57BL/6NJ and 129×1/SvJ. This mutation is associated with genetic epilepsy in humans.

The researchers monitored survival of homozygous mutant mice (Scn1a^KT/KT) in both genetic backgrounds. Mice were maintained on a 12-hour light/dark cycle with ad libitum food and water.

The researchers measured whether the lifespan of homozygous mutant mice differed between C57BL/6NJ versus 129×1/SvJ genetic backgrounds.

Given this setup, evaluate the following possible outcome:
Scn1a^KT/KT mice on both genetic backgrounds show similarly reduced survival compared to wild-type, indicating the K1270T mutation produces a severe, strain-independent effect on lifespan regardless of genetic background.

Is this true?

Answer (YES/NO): YES